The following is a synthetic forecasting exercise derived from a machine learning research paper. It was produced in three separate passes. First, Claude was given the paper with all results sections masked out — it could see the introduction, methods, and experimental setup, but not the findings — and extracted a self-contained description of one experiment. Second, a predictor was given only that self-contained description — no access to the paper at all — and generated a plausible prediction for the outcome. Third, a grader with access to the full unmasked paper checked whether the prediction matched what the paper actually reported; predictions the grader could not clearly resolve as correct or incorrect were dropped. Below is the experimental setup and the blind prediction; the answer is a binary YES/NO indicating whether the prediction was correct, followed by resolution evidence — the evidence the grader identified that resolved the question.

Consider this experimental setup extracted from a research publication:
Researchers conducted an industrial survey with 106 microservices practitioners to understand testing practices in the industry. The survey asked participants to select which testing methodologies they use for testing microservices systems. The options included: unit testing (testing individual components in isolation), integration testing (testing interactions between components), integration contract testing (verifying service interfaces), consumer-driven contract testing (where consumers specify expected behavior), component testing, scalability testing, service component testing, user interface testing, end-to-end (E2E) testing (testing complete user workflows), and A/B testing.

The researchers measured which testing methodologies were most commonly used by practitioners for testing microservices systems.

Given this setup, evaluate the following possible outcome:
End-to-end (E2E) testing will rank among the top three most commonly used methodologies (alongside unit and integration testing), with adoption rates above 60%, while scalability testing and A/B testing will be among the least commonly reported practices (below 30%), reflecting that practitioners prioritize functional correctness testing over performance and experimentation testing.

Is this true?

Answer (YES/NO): NO